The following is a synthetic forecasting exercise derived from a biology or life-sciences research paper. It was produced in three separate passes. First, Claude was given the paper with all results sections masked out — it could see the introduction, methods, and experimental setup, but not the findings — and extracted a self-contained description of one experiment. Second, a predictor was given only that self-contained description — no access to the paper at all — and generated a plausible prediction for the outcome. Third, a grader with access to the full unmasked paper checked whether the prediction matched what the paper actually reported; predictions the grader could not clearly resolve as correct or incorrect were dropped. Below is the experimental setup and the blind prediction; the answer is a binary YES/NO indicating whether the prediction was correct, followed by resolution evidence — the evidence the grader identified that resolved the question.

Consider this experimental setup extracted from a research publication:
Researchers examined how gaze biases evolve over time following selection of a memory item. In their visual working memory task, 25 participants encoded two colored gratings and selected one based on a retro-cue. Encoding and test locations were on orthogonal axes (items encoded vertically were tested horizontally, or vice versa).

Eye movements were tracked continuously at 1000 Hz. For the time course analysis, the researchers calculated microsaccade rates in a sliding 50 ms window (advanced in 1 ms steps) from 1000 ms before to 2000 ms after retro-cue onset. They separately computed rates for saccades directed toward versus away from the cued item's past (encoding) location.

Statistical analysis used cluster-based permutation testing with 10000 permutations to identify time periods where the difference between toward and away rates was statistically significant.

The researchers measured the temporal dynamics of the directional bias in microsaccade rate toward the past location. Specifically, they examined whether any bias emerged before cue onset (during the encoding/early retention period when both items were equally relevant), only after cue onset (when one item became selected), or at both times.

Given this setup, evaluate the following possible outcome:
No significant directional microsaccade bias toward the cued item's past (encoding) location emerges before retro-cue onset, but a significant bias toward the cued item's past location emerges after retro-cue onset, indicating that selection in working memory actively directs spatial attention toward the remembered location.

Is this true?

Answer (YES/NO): YES